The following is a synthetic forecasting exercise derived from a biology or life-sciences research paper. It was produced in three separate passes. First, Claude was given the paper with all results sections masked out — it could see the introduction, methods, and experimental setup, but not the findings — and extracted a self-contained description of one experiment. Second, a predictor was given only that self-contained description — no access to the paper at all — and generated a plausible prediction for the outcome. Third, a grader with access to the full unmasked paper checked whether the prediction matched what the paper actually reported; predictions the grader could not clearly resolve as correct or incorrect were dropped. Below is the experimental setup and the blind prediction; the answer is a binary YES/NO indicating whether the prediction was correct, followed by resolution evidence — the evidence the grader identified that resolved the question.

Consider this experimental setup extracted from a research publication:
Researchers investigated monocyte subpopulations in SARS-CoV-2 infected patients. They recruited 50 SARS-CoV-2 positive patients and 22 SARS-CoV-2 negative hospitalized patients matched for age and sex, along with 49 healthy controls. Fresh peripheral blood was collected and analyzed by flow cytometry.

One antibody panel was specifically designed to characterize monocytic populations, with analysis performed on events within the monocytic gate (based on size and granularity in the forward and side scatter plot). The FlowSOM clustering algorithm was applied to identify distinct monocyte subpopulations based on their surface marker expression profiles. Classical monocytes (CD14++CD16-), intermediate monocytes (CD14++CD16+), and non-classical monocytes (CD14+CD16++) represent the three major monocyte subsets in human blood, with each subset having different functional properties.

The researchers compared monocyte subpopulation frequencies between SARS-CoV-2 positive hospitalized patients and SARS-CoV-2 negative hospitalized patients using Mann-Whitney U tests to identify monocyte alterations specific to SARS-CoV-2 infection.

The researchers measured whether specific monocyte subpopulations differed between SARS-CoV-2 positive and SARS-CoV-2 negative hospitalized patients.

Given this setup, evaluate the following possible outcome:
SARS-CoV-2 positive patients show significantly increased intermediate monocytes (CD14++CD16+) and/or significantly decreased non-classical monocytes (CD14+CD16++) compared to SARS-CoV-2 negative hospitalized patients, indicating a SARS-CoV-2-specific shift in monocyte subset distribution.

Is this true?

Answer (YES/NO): YES